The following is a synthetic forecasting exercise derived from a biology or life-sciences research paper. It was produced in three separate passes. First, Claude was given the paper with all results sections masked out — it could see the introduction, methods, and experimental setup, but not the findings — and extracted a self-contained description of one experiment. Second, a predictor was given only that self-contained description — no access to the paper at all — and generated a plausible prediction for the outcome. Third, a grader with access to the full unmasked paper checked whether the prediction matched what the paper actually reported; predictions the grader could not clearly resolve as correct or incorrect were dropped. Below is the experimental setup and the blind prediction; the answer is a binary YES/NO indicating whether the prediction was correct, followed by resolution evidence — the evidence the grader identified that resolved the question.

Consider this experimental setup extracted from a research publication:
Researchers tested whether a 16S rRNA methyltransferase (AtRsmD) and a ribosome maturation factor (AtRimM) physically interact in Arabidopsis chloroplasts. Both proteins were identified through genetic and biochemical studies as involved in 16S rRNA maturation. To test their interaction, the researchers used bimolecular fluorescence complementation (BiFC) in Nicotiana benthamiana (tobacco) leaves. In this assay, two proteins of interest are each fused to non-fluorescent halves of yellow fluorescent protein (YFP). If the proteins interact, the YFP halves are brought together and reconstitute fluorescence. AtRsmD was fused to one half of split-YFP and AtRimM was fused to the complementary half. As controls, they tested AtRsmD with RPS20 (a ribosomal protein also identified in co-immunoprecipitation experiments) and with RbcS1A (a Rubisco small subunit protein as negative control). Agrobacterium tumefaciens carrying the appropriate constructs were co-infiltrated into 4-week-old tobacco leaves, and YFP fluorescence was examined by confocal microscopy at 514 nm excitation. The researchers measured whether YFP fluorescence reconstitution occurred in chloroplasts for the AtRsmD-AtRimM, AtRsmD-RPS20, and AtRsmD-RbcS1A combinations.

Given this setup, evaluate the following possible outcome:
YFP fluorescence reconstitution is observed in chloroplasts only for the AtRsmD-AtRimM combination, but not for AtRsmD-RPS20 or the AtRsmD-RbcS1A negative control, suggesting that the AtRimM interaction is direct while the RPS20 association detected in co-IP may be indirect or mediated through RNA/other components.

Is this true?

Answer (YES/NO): NO